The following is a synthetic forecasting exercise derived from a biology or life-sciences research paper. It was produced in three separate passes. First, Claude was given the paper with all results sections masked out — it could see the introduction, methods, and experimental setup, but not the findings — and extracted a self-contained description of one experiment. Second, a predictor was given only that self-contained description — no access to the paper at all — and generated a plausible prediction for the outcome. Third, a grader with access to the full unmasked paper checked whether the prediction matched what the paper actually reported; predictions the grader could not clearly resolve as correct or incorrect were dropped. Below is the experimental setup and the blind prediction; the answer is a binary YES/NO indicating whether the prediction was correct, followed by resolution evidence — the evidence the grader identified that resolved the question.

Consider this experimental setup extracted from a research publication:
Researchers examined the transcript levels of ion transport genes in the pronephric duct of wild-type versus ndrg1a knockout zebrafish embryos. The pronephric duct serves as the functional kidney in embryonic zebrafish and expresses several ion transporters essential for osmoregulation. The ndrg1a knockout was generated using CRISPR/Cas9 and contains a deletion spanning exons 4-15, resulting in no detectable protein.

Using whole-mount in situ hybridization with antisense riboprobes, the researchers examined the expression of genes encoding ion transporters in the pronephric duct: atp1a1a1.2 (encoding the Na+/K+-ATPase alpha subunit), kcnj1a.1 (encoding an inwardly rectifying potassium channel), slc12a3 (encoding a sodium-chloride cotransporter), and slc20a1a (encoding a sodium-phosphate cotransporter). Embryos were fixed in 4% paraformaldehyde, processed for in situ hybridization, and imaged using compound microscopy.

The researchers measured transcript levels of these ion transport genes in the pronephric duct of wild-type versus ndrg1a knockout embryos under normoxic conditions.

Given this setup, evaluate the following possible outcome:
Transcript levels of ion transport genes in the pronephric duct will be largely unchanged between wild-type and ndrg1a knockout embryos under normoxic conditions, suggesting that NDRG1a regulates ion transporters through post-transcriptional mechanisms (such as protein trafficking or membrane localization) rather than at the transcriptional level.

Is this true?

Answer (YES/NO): YES